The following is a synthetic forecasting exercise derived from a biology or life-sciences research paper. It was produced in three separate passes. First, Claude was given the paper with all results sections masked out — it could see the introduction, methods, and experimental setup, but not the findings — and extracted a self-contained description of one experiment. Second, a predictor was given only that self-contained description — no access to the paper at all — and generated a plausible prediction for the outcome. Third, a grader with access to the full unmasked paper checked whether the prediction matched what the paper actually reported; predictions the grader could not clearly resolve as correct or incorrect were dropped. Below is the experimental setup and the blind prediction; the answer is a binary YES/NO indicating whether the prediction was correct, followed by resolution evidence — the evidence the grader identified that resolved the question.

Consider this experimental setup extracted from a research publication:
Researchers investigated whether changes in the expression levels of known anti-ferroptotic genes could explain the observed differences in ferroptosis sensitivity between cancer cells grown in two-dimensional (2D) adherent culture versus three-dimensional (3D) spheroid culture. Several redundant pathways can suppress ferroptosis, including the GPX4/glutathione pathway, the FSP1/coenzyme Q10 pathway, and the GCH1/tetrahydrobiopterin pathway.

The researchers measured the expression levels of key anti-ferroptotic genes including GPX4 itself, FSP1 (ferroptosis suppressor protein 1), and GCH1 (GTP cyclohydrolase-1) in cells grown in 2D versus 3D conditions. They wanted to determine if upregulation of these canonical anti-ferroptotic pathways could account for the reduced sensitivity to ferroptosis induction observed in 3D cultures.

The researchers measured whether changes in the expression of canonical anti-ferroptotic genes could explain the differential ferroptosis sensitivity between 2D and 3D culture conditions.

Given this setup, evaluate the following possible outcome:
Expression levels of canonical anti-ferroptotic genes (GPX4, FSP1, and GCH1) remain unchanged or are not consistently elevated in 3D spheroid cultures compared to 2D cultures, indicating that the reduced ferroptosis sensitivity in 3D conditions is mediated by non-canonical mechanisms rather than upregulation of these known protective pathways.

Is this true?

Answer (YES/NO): YES